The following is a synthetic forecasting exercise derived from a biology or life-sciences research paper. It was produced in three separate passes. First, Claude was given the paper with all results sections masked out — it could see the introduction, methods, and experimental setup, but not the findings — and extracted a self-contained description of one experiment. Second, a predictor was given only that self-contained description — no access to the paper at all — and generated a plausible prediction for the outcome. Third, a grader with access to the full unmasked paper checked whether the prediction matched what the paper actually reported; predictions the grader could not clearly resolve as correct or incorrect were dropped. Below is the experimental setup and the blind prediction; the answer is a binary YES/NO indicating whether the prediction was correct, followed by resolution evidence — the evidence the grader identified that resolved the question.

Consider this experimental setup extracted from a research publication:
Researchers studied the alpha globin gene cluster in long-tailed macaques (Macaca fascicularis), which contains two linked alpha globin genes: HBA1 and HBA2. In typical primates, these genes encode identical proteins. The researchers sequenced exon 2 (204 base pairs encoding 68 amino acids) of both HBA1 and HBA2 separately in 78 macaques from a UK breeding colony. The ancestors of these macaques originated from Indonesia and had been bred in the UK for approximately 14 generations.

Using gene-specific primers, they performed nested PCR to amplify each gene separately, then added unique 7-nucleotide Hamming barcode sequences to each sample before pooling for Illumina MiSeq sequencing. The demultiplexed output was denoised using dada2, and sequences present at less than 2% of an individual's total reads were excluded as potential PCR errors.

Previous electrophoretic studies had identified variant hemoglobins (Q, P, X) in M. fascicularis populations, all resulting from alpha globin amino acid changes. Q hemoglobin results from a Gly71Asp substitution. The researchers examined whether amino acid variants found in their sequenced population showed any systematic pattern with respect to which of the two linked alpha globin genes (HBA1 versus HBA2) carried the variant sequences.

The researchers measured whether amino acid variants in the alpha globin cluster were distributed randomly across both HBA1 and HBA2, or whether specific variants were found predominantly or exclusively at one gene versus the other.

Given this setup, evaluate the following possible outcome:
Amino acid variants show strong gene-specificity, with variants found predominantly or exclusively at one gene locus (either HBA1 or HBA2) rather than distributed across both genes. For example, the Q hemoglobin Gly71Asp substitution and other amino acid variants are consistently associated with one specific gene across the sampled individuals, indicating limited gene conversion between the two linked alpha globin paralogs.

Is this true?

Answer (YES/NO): YES